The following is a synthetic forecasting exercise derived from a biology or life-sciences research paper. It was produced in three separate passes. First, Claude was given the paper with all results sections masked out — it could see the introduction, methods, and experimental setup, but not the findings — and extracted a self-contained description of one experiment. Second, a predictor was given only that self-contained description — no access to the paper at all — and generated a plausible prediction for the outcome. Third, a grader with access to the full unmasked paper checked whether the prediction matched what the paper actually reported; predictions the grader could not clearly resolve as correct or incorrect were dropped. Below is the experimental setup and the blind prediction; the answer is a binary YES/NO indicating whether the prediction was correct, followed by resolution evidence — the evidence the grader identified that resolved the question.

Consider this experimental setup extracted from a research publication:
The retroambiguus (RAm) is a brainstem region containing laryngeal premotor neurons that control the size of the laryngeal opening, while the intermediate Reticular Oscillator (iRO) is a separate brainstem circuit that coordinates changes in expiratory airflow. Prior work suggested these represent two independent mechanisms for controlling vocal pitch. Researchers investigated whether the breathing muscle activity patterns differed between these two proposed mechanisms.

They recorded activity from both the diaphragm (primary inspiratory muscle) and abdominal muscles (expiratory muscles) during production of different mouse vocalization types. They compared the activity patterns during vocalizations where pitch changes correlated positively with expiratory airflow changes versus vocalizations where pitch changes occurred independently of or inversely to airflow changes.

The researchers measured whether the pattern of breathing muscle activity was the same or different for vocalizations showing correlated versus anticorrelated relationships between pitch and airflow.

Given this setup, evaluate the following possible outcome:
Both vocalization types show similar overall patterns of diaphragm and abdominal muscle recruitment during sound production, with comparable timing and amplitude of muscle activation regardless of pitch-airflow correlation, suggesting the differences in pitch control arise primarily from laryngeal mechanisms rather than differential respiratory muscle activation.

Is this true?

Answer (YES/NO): NO